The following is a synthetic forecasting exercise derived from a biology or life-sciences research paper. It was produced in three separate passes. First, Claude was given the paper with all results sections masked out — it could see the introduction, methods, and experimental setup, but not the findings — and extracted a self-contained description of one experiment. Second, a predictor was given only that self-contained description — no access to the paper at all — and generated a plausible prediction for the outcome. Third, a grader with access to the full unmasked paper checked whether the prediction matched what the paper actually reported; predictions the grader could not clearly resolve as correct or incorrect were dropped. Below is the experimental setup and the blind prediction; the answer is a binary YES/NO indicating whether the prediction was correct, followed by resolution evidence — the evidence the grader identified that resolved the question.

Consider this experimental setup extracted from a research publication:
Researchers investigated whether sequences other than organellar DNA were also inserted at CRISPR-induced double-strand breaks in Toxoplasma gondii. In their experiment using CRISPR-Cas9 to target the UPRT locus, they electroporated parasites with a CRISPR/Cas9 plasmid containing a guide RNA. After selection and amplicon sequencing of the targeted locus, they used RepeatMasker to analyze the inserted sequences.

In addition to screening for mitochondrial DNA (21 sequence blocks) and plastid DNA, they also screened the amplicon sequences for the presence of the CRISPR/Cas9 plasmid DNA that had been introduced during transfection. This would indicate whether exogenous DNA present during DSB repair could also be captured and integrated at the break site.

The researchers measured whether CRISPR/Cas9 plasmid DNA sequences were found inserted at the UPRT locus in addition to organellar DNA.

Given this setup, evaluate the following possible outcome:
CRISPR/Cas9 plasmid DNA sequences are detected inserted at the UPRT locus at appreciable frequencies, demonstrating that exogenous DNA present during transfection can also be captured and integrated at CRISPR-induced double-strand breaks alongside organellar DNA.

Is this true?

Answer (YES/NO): YES